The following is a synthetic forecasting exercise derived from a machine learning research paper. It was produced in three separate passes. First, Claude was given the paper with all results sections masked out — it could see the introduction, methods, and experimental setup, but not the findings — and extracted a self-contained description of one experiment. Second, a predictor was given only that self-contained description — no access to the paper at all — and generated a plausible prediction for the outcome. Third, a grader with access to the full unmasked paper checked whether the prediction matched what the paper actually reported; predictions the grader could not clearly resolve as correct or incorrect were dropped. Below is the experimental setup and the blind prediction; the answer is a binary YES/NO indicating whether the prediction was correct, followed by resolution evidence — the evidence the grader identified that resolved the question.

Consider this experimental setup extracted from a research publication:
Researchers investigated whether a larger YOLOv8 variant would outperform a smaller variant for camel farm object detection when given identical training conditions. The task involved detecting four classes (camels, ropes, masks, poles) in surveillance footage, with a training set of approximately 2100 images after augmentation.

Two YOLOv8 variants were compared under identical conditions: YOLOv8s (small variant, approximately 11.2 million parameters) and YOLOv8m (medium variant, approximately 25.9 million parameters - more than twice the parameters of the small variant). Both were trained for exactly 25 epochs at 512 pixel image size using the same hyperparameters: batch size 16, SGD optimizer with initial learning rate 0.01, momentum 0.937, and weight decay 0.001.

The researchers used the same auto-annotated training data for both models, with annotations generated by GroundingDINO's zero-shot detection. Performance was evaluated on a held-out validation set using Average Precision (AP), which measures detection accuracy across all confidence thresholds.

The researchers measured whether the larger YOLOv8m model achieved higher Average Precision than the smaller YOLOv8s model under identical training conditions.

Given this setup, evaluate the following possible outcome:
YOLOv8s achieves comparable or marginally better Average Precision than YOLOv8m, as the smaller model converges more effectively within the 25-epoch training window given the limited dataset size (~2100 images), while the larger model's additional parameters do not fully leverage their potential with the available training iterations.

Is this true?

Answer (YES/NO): YES